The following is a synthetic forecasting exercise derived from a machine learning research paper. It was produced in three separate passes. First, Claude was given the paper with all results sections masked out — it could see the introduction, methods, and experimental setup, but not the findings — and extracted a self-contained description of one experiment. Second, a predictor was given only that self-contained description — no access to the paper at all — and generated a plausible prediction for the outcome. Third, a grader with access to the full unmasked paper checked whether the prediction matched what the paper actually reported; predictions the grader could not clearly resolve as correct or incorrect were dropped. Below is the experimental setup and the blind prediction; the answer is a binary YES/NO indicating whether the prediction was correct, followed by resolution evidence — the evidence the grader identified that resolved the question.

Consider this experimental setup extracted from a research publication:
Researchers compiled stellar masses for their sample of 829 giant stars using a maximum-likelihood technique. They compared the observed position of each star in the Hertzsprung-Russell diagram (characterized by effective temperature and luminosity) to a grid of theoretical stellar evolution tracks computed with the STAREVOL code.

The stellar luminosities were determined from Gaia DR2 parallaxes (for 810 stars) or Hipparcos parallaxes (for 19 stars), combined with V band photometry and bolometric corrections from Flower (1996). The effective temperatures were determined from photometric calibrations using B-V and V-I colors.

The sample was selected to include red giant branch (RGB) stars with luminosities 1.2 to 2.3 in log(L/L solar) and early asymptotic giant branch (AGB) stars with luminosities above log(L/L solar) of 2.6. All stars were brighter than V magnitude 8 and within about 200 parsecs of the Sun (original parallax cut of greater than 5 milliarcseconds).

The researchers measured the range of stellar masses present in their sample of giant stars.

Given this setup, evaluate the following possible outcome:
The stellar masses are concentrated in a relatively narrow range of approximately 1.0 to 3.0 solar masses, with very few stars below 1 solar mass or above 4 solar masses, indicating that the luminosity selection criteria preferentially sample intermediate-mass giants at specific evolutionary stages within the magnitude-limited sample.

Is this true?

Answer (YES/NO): NO